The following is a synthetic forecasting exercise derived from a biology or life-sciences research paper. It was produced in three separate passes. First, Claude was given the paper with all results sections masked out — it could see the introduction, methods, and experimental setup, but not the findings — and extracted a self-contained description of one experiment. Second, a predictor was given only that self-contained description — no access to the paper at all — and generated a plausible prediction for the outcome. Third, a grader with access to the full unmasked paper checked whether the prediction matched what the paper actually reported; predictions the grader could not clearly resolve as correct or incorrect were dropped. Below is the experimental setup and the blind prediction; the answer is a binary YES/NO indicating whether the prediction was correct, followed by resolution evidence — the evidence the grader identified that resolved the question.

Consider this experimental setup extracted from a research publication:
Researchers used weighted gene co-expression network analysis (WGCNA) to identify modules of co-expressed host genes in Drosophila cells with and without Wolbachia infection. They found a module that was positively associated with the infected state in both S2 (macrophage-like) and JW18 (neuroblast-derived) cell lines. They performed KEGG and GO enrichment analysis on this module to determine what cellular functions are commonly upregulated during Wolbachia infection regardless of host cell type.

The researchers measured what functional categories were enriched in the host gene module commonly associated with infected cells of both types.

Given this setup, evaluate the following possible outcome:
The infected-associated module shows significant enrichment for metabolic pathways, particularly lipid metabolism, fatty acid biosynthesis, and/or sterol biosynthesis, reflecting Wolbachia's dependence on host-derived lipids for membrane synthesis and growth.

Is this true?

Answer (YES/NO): NO